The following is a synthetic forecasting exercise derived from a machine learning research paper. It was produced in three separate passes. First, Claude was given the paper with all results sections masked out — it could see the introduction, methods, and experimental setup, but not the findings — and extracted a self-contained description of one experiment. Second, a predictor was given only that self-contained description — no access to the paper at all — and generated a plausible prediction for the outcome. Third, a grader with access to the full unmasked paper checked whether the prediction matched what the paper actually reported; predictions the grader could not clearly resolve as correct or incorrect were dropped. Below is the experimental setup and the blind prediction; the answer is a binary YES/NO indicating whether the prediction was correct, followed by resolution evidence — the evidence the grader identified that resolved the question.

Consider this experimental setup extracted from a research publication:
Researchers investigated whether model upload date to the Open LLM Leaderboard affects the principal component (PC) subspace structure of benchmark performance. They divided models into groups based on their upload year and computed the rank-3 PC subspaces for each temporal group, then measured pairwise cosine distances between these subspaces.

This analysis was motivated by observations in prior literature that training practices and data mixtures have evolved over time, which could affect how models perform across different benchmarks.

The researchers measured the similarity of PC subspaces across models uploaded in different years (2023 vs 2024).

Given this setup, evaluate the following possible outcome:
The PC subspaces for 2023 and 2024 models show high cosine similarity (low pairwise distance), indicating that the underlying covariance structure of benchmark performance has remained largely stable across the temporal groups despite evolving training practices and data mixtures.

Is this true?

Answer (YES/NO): NO